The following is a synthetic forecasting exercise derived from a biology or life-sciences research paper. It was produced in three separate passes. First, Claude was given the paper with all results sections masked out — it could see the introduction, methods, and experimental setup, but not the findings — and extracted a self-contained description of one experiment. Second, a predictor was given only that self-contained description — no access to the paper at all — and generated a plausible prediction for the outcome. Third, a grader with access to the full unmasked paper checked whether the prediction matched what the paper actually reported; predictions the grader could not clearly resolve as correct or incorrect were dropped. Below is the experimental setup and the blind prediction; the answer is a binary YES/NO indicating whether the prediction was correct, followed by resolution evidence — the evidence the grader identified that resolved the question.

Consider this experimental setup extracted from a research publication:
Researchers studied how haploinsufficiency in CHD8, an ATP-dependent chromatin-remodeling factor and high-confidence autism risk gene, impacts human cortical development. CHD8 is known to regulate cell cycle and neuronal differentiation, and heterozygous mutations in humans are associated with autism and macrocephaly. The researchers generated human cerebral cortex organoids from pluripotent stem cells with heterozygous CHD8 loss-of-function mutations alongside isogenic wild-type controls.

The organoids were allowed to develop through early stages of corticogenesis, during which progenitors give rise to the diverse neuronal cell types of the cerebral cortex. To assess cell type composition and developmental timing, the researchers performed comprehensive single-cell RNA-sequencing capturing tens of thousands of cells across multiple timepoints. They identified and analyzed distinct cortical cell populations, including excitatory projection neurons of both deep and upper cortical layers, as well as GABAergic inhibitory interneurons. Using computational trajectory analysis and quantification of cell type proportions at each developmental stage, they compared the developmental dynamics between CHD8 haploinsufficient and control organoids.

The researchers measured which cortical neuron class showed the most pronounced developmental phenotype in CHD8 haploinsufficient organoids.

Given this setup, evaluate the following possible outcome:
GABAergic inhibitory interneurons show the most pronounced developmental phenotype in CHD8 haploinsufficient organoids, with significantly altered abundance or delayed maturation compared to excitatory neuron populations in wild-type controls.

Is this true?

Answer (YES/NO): YES